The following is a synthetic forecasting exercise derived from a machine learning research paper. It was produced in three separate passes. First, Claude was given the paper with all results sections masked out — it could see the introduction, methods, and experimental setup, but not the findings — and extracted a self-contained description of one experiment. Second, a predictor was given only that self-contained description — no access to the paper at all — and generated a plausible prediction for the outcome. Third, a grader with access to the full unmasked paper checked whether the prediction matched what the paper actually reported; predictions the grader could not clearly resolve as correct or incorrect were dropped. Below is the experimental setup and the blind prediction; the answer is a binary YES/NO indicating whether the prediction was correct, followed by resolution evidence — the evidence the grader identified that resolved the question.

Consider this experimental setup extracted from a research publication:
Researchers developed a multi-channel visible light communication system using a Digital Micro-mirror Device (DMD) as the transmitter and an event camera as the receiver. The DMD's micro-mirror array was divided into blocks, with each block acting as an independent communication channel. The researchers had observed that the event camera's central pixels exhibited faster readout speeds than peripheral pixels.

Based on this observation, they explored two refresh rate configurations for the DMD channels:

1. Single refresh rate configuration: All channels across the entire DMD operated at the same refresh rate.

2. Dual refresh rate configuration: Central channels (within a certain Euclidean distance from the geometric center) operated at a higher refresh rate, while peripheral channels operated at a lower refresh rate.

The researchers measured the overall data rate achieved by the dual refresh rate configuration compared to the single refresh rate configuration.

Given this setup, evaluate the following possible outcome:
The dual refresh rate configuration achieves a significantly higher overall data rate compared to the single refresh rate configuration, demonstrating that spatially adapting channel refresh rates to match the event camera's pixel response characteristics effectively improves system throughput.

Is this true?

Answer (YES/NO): NO